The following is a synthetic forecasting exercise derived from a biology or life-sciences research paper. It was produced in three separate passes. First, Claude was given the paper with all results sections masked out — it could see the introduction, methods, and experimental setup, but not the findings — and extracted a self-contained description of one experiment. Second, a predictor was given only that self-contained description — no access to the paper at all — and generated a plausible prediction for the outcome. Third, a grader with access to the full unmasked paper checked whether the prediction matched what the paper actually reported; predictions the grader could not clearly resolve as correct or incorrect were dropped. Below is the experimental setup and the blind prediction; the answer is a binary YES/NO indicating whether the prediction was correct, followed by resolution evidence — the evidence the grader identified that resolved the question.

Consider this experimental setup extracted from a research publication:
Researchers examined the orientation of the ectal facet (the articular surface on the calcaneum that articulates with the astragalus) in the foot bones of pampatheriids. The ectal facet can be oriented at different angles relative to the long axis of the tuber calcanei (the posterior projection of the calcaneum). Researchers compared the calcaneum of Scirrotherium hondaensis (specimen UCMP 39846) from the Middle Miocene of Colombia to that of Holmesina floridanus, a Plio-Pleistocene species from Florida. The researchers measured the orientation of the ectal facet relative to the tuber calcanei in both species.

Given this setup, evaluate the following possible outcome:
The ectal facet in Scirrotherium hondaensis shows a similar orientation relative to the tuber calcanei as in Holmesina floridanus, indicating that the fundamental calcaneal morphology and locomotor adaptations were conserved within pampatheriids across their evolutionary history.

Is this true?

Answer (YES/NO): NO